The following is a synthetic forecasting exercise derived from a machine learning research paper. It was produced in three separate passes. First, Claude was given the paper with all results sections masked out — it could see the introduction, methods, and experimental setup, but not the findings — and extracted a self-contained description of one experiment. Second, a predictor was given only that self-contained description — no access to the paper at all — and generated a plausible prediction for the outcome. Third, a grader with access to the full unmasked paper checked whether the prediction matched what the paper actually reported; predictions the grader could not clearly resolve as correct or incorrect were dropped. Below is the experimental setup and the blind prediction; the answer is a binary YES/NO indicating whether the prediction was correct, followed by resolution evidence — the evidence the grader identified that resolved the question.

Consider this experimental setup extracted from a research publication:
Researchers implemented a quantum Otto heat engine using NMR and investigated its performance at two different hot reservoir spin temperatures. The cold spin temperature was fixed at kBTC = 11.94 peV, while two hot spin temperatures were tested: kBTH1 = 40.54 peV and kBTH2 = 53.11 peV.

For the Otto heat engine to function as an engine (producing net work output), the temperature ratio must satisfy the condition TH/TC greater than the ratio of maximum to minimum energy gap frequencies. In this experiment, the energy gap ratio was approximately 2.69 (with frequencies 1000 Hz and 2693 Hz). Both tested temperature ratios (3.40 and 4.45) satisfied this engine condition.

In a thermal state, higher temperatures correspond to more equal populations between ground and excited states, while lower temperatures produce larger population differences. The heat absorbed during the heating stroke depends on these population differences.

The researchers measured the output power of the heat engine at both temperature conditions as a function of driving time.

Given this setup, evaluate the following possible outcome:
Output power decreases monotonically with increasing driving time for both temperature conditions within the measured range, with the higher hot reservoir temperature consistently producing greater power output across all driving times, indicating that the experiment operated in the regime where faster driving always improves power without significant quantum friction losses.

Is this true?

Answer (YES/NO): NO